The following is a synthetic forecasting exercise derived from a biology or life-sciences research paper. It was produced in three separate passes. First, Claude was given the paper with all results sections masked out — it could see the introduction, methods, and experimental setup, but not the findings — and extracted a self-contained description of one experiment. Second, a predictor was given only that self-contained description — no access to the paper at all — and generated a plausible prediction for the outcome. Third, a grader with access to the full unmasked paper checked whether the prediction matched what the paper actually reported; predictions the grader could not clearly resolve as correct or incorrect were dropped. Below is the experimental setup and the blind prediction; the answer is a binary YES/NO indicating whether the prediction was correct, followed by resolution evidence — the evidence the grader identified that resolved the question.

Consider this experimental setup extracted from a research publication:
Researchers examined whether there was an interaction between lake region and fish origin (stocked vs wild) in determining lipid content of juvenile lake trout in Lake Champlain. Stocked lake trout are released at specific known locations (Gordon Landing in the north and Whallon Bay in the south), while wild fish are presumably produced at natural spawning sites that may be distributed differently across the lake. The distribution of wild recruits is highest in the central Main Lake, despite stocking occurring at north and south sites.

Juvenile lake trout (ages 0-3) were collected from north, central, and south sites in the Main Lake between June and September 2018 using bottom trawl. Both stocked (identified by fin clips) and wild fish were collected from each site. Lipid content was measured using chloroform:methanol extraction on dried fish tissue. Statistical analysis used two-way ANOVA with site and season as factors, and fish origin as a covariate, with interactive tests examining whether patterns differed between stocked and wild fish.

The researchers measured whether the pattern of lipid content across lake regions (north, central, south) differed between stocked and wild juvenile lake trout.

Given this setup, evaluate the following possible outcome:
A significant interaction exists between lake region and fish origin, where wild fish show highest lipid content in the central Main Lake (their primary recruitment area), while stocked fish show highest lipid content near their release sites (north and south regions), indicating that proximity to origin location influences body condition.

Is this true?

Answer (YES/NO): NO